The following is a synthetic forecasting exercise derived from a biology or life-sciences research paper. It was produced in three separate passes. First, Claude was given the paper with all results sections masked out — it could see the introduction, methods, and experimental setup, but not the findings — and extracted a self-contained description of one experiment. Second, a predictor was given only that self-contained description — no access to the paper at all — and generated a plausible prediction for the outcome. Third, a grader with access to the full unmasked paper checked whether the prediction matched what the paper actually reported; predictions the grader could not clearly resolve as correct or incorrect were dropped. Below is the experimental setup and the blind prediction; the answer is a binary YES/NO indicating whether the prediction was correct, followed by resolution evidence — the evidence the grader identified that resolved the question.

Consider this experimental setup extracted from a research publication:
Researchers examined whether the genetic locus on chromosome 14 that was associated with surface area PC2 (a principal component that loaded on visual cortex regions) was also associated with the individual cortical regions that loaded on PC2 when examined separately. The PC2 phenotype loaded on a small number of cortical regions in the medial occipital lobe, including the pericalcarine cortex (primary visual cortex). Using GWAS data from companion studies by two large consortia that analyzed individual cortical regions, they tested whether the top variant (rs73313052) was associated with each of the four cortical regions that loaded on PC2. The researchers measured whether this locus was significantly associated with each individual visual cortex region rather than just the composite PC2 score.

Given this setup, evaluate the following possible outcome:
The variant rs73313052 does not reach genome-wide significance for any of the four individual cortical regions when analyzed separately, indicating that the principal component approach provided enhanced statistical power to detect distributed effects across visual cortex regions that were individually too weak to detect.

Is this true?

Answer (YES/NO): NO